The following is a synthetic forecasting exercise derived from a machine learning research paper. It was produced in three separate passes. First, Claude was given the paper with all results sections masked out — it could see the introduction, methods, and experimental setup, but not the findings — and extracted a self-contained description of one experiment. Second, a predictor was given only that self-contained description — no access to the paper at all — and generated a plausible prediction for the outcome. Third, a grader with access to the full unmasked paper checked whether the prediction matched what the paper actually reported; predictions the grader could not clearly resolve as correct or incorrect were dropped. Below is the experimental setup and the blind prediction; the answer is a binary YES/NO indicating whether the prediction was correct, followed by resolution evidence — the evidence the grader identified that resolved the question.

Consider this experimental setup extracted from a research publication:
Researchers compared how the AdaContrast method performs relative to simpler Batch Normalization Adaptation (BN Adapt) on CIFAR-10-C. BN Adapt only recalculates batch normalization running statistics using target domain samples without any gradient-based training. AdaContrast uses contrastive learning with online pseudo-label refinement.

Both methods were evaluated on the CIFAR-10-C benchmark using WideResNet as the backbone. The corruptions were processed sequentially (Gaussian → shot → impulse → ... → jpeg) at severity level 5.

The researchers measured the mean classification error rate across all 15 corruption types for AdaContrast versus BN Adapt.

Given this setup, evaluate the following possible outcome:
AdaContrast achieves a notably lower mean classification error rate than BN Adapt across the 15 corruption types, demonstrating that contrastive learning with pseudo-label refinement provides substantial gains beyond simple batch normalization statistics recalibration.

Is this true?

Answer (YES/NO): NO